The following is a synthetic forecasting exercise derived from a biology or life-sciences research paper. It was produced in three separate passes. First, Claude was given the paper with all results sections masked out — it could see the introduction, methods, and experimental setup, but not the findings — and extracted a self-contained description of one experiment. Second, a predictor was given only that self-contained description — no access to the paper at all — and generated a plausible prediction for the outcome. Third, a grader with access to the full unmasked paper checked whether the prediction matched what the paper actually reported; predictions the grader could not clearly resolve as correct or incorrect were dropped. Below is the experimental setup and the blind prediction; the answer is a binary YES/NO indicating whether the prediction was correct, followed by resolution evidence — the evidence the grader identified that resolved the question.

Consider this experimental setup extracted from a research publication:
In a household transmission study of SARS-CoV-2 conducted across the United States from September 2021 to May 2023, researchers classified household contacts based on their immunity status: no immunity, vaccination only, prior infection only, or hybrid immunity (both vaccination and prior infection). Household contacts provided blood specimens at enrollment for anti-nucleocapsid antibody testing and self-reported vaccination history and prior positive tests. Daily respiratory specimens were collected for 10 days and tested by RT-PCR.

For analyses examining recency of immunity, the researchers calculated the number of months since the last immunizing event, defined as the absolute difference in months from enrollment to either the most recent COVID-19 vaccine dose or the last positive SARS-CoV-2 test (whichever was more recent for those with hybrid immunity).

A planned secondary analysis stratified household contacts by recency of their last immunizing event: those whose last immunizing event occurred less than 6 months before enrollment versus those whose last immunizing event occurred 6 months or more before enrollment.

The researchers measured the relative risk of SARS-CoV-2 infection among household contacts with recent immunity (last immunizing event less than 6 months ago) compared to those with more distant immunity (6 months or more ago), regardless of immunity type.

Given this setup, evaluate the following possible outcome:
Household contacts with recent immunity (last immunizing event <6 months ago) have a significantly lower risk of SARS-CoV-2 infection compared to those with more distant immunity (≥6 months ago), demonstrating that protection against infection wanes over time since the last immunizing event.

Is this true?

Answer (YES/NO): YES